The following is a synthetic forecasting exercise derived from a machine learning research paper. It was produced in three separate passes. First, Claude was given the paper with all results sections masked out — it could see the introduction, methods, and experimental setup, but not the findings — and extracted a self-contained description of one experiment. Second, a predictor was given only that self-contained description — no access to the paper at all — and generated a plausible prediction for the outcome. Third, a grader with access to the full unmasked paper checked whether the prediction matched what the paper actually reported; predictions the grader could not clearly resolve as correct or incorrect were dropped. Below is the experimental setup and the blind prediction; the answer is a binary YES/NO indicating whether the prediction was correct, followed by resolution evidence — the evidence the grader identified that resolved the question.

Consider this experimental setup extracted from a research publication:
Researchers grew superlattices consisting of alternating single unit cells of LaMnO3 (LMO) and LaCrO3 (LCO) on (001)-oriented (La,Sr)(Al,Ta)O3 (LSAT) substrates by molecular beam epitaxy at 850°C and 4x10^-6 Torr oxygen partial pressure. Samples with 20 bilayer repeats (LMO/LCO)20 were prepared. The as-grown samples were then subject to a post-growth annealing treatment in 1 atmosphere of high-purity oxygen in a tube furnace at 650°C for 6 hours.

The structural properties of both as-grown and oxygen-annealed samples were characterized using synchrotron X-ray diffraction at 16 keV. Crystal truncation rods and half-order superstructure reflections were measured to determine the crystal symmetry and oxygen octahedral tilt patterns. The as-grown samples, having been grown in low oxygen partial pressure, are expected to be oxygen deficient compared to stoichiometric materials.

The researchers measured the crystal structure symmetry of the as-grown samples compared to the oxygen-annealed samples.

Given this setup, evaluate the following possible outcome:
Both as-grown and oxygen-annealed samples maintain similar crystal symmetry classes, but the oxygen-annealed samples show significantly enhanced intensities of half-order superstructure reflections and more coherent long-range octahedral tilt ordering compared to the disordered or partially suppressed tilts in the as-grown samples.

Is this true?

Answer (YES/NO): NO